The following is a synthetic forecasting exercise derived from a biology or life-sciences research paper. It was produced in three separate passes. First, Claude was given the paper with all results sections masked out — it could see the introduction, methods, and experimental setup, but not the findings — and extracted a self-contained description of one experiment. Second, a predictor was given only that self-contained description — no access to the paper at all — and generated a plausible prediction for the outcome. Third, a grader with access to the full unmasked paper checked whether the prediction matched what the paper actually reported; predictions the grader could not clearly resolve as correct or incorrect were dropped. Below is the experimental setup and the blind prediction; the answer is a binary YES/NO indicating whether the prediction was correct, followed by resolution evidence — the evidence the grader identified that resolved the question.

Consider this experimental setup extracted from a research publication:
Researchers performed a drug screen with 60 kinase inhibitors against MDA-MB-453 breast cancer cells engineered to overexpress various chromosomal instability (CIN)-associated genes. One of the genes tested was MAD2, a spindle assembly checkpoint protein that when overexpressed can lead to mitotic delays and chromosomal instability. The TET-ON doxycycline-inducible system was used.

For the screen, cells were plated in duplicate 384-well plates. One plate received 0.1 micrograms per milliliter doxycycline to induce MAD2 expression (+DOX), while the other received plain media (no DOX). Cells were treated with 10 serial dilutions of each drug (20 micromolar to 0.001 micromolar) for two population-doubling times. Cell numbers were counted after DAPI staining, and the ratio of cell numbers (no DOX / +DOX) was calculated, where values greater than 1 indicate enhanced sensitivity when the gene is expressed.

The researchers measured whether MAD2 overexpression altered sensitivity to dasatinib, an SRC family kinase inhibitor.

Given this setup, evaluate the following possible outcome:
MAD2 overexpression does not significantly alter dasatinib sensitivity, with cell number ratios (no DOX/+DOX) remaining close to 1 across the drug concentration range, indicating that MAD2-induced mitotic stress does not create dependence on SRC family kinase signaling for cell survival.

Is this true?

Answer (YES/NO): YES